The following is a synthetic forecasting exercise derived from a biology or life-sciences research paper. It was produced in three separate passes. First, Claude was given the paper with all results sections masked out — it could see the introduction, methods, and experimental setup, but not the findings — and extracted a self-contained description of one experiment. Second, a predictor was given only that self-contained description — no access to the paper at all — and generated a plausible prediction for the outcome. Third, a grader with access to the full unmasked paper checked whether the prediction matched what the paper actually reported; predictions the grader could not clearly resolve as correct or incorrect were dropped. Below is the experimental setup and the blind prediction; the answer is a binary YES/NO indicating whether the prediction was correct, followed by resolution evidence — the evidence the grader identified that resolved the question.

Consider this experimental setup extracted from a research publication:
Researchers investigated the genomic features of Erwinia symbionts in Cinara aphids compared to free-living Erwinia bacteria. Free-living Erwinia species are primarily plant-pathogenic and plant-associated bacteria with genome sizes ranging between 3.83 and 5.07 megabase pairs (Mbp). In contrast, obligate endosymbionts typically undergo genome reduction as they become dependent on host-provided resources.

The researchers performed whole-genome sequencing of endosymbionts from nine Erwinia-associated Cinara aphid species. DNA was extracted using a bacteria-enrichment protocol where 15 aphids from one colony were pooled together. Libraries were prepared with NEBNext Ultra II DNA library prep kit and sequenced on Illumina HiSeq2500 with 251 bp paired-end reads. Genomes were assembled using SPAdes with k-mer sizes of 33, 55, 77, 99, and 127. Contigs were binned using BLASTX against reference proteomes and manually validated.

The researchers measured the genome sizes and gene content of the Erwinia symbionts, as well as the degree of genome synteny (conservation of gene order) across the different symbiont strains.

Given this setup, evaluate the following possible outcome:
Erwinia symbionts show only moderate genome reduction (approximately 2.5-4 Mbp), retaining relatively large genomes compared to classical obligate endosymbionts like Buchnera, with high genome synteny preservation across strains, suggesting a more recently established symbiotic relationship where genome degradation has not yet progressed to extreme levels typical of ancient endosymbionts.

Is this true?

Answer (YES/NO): NO